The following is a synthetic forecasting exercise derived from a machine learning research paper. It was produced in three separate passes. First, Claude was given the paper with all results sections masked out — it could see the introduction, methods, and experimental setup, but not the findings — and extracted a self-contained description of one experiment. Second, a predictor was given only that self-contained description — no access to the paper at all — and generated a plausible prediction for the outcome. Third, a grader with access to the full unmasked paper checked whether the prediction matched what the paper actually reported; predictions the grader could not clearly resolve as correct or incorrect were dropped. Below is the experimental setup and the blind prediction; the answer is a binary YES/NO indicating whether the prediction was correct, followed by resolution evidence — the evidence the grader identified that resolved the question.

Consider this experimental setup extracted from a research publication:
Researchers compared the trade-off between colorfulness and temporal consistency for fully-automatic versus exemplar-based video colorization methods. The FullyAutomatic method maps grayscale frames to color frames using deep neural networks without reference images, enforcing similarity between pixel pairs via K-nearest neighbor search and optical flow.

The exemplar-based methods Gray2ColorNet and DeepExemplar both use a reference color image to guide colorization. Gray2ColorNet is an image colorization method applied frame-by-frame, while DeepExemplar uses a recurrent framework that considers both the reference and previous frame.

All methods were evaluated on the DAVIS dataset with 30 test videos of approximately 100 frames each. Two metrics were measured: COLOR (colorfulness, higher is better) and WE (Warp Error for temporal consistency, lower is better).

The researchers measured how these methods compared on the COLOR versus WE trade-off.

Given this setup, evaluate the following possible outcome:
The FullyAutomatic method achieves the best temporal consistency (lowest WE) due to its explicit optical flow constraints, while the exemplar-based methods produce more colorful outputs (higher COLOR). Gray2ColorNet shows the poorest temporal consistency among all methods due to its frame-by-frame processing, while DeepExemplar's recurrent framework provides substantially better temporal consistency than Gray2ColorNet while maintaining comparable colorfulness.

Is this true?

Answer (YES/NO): NO